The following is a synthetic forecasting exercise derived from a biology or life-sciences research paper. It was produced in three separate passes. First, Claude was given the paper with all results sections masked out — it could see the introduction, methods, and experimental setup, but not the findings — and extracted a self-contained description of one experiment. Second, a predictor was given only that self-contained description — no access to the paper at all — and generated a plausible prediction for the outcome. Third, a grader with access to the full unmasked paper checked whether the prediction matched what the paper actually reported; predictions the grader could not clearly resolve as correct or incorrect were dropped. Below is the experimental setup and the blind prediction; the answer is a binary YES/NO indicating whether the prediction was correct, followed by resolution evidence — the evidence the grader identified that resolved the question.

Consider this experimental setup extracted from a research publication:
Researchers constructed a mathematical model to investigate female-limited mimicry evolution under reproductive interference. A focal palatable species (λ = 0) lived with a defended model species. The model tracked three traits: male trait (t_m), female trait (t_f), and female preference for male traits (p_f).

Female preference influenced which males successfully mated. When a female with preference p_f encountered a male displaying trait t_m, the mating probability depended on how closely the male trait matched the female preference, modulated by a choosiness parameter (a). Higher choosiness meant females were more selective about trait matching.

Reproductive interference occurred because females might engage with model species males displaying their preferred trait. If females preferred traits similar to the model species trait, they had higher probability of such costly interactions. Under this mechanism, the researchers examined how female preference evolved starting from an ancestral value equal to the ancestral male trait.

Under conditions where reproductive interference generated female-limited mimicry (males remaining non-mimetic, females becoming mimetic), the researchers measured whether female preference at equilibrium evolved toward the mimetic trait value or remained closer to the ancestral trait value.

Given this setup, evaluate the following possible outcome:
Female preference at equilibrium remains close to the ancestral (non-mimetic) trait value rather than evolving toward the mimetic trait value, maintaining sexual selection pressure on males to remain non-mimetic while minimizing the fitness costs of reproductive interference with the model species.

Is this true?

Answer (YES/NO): YES